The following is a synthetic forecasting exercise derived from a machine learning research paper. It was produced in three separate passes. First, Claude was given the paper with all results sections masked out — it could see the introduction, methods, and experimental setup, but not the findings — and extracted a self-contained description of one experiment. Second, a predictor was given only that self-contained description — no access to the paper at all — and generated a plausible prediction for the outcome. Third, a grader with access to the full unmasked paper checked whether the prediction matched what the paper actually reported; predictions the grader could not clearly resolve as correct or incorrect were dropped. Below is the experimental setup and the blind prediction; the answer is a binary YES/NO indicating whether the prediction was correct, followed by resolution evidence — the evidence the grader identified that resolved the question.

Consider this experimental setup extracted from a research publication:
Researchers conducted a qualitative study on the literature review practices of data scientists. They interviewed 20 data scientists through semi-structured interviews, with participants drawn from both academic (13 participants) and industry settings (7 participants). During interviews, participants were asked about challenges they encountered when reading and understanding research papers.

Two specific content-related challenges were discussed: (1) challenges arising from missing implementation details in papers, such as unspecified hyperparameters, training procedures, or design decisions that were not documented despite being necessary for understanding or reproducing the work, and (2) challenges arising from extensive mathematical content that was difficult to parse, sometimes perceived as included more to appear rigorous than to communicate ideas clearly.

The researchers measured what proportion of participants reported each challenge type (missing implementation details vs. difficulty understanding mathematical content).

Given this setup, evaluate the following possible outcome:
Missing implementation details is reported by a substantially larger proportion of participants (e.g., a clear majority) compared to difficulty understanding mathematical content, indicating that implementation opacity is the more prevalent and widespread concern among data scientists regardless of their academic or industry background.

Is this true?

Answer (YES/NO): NO